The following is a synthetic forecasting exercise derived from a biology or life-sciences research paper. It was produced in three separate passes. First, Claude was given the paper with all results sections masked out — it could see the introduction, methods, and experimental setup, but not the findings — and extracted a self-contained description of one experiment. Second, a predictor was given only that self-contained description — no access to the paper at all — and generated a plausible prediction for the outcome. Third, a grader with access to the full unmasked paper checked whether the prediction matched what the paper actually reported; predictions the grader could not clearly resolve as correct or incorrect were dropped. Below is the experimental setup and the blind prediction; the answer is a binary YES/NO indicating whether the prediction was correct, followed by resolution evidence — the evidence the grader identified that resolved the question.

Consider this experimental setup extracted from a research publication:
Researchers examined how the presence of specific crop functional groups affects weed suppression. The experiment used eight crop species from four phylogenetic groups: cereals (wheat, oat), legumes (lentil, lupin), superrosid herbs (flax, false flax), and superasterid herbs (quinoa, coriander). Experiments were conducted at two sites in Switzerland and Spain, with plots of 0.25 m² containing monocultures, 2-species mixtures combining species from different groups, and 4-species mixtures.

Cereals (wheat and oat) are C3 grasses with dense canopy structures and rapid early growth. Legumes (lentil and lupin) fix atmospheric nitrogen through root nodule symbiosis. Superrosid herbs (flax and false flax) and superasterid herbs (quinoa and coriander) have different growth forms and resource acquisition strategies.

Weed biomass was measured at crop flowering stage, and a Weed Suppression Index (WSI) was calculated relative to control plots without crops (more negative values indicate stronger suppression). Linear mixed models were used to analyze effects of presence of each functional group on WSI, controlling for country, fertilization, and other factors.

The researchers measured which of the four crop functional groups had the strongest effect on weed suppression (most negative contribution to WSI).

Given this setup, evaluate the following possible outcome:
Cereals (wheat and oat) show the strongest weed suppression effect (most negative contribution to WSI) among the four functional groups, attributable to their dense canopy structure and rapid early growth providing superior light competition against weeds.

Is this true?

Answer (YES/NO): YES